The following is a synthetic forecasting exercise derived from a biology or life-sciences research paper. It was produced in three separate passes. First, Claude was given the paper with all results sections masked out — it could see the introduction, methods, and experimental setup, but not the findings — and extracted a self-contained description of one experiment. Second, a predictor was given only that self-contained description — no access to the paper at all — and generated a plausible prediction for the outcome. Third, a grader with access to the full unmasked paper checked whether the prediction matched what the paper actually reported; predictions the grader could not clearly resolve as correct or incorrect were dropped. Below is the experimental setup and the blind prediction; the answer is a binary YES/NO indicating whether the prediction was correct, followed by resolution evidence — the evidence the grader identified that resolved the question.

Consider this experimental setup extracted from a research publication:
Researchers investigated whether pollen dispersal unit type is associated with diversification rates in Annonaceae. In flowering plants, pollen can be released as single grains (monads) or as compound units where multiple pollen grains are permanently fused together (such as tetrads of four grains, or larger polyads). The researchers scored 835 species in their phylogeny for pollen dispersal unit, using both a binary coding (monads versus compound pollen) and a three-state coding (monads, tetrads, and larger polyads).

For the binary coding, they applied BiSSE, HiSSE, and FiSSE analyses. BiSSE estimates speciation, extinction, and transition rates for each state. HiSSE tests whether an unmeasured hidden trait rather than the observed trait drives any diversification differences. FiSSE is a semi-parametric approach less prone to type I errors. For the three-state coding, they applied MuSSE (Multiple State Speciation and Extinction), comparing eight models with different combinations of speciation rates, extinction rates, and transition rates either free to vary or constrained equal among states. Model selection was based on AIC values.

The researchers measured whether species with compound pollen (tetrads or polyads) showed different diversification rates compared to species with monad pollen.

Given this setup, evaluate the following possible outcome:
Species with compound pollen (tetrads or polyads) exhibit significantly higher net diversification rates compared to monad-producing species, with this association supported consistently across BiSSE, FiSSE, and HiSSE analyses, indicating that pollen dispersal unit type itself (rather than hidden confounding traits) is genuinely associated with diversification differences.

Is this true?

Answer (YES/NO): NO